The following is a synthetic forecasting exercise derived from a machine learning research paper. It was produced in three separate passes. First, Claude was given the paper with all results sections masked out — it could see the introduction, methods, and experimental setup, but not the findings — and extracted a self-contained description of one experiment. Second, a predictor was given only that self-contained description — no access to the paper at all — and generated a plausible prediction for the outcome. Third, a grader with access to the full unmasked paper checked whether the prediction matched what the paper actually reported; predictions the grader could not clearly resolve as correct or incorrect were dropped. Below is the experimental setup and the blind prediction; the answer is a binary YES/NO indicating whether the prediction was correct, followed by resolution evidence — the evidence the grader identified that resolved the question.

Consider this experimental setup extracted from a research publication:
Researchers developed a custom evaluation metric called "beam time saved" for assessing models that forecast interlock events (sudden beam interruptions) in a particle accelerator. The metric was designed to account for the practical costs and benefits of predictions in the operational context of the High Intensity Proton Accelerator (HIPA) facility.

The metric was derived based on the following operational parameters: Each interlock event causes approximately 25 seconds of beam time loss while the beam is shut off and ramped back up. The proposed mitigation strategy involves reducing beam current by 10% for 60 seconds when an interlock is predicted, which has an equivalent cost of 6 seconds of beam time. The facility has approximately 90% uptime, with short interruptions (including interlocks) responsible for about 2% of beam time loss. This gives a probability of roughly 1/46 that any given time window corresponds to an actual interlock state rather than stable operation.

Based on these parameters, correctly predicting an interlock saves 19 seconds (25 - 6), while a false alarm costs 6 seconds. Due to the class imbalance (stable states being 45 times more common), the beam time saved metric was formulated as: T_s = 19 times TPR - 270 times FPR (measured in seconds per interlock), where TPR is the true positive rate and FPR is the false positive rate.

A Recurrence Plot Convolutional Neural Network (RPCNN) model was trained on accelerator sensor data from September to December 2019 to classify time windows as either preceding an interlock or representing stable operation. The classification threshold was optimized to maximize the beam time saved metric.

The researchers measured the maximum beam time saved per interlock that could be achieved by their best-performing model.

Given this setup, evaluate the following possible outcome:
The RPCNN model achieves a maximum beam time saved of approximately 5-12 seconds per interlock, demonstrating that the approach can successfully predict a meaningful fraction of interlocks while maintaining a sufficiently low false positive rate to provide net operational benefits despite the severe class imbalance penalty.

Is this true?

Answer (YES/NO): NO